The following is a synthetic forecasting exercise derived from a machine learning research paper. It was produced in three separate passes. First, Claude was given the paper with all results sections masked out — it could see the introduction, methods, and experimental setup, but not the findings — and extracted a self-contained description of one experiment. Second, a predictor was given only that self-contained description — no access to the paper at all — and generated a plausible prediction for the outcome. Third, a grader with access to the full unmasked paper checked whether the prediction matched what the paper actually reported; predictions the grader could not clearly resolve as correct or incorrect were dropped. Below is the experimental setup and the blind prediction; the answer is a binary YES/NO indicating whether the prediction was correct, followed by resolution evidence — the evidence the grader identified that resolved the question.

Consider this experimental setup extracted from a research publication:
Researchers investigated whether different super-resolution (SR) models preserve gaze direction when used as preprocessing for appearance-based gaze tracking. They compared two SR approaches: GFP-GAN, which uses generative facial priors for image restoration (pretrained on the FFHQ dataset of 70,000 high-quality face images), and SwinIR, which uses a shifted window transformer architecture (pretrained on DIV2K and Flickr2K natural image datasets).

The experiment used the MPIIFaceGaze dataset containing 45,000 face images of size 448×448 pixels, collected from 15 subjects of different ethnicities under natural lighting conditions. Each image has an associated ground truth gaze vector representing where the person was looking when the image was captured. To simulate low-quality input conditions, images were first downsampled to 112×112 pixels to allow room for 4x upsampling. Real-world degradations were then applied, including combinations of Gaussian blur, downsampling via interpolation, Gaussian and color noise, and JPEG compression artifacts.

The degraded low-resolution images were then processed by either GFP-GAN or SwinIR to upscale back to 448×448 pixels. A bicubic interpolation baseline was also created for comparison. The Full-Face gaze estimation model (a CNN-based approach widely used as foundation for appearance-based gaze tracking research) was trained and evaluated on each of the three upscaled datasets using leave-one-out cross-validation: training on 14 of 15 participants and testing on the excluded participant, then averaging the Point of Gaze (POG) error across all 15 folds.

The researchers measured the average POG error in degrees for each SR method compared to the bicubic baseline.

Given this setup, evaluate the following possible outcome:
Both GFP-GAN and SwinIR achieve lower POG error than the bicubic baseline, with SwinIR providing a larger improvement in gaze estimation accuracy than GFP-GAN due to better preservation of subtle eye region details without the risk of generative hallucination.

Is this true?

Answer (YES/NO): NO